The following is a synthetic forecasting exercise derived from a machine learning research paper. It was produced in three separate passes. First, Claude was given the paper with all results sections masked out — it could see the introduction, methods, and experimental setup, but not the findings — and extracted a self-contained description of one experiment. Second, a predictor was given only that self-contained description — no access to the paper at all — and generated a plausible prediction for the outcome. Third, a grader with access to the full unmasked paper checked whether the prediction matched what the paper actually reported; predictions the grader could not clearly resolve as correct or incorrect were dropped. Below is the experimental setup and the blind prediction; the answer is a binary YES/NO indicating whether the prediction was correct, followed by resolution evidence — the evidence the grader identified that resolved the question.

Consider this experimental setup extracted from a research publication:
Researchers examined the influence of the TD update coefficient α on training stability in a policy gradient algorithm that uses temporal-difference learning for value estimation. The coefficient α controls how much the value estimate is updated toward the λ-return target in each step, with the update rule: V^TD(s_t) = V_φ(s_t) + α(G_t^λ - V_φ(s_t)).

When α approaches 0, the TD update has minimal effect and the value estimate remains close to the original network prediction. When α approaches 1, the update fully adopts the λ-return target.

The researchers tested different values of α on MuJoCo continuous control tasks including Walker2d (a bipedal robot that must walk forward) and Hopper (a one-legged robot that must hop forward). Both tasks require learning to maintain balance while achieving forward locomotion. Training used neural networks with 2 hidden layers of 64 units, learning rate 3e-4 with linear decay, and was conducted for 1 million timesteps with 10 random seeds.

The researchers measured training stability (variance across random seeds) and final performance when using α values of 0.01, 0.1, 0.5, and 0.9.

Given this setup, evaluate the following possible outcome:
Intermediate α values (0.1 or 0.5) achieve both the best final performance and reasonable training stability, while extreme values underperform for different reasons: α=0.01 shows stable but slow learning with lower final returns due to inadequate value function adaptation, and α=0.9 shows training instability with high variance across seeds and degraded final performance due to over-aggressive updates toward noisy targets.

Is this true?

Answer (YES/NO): NO